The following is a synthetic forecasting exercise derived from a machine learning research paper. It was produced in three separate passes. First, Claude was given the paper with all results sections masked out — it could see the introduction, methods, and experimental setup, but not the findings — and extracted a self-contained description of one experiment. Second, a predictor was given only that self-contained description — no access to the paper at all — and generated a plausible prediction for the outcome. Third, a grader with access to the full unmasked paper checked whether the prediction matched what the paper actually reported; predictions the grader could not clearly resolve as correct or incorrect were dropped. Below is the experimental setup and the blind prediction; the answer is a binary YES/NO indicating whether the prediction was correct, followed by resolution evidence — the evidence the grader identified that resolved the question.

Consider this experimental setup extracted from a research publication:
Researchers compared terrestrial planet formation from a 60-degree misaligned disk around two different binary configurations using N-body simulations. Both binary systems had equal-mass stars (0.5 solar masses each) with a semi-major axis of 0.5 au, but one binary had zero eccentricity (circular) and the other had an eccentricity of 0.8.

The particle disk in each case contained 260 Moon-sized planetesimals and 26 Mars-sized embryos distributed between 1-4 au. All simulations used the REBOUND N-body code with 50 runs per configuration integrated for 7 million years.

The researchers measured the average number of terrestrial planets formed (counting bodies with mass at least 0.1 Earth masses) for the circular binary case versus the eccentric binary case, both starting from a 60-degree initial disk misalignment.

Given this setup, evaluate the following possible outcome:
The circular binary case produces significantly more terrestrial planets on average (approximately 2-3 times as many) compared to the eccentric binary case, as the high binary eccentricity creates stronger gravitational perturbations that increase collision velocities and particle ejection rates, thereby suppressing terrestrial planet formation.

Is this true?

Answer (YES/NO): NO